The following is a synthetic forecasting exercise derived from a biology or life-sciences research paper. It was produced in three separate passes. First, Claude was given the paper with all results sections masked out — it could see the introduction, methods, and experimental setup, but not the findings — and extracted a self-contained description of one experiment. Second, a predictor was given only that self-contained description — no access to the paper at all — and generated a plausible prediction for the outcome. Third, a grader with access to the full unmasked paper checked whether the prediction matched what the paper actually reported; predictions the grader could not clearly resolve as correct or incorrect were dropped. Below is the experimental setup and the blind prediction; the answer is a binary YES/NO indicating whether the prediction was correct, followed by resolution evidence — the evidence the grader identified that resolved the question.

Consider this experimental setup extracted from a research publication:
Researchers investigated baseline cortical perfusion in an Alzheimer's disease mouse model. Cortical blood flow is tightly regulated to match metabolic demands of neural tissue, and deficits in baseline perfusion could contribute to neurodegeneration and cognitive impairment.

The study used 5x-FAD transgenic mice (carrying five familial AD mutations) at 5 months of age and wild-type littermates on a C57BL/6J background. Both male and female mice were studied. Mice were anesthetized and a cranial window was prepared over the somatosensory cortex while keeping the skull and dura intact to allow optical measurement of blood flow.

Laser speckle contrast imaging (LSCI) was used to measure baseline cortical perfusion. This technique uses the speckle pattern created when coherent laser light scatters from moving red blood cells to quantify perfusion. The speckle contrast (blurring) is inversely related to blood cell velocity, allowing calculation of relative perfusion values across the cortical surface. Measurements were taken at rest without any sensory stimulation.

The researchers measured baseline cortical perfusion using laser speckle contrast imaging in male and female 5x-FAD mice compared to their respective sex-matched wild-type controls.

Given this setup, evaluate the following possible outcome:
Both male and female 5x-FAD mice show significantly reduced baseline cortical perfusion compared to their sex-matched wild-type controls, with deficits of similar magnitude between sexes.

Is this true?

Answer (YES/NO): NO